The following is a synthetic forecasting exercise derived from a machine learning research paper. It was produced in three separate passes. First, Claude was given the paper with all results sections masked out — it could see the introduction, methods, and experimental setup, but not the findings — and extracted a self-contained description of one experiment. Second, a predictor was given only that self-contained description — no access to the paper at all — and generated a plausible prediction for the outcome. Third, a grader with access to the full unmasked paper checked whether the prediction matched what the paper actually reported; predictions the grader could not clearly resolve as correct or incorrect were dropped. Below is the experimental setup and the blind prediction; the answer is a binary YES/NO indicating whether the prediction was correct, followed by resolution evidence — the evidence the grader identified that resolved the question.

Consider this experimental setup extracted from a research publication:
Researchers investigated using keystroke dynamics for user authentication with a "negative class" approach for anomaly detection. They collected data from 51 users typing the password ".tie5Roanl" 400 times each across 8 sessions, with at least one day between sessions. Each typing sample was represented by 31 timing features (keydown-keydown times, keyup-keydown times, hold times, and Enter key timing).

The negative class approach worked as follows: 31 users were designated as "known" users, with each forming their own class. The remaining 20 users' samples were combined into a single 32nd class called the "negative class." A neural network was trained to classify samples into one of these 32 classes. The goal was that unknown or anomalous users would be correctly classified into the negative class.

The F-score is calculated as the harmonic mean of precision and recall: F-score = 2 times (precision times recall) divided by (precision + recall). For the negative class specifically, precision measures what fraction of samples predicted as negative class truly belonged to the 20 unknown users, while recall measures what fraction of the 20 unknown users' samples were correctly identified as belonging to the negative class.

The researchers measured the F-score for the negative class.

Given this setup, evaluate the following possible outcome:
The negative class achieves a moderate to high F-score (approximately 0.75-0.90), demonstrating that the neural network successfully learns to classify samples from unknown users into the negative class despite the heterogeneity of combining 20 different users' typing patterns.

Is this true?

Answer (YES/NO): NO